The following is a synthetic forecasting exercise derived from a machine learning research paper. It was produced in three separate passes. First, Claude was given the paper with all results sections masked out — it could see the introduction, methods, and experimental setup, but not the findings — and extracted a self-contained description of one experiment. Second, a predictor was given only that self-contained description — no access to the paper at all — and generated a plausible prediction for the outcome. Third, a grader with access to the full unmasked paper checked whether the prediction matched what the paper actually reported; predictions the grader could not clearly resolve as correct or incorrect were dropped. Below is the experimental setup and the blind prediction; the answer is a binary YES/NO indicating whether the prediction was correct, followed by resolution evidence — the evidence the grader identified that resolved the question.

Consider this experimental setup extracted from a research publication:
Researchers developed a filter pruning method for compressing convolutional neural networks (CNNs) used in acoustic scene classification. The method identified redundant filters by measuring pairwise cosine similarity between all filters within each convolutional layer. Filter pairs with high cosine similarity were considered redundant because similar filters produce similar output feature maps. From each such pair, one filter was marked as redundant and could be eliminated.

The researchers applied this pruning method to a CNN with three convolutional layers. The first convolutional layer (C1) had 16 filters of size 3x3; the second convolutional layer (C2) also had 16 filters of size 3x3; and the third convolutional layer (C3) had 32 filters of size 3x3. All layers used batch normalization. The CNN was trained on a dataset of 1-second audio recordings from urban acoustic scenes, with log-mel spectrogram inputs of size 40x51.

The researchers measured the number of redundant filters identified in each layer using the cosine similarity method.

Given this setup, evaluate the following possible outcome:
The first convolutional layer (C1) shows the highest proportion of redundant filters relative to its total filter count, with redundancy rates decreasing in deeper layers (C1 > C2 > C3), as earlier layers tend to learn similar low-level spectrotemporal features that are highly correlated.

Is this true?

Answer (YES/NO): NO